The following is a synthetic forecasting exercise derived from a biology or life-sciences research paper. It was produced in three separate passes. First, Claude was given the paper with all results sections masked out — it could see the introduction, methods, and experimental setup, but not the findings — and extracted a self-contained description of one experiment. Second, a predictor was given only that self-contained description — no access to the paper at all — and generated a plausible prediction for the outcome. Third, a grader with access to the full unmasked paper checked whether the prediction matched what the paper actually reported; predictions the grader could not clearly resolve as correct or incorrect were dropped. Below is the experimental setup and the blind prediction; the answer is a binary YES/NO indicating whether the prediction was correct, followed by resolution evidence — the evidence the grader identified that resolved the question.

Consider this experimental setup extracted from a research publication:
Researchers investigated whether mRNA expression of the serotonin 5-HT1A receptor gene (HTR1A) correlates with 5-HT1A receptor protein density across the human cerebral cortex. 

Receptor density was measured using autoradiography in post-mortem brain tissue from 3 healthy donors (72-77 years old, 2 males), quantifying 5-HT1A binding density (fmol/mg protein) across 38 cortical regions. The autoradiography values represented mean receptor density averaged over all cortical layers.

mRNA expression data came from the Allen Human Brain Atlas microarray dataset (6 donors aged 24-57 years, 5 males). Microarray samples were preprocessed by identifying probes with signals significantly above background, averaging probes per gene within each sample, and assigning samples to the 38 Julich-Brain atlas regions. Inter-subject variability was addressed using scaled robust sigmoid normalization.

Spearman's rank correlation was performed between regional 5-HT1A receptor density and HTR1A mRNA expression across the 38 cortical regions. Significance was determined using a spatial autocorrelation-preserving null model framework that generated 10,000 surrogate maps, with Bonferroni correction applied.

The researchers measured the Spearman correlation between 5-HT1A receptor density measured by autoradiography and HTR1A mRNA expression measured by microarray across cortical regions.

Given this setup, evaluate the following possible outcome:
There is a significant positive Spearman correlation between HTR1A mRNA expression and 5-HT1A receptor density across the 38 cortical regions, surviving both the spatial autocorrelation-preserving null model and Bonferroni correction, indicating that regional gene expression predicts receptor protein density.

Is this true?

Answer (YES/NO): YES